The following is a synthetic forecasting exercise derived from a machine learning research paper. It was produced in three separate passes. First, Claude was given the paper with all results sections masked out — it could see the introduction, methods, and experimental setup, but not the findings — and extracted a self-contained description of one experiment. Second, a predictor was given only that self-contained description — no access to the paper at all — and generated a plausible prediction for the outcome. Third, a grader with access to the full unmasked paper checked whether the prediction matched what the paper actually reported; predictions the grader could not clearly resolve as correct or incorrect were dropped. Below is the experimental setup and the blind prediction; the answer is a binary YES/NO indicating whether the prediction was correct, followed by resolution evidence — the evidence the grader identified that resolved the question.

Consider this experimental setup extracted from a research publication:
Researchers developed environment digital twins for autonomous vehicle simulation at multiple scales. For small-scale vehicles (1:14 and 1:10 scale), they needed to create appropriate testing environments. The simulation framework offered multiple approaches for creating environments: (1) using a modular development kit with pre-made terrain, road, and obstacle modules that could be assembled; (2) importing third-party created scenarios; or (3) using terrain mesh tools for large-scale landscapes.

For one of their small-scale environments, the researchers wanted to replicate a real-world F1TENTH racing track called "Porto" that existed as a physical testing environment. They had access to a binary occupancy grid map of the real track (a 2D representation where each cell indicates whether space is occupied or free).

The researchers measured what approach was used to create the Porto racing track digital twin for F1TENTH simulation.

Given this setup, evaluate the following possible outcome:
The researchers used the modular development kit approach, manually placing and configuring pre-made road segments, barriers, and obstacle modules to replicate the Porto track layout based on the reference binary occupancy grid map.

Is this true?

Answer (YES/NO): NO